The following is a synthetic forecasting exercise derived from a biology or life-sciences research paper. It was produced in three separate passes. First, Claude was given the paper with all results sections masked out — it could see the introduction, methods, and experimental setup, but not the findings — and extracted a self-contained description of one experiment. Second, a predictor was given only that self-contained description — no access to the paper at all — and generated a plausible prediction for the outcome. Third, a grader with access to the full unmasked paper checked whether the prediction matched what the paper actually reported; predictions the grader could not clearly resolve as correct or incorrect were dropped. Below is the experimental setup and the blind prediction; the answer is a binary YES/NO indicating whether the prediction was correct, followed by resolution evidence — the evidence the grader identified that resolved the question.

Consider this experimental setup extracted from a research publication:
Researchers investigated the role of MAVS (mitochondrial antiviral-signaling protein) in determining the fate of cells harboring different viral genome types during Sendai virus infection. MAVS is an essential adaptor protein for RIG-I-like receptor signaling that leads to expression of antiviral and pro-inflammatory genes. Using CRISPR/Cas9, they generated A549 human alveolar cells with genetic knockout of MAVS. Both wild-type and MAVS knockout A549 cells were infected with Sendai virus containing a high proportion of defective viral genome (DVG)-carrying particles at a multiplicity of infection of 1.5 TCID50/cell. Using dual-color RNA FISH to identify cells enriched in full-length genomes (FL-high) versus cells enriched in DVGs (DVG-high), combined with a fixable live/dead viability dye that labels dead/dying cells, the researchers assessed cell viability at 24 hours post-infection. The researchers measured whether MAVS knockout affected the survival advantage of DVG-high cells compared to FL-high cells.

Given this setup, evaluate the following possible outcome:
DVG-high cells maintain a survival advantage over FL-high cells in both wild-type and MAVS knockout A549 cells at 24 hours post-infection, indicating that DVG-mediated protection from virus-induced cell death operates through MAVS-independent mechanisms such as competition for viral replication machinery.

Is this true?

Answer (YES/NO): NO